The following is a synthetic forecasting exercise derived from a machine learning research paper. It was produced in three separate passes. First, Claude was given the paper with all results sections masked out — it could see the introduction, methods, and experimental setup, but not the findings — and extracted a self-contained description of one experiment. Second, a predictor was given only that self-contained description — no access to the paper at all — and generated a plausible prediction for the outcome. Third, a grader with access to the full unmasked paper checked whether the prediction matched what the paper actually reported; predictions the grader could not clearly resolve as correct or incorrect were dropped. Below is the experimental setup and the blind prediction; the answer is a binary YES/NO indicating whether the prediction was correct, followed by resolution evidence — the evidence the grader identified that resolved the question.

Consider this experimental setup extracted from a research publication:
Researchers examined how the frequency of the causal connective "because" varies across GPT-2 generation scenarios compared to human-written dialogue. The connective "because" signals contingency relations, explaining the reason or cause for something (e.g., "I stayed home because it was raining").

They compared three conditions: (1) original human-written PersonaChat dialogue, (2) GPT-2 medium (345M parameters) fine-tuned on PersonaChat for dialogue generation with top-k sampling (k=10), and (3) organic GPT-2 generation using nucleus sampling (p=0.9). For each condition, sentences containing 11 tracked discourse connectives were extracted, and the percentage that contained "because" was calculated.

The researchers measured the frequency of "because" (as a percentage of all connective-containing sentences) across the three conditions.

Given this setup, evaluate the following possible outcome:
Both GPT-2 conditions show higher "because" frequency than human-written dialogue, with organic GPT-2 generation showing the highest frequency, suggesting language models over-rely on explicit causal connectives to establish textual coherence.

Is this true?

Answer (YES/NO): NO